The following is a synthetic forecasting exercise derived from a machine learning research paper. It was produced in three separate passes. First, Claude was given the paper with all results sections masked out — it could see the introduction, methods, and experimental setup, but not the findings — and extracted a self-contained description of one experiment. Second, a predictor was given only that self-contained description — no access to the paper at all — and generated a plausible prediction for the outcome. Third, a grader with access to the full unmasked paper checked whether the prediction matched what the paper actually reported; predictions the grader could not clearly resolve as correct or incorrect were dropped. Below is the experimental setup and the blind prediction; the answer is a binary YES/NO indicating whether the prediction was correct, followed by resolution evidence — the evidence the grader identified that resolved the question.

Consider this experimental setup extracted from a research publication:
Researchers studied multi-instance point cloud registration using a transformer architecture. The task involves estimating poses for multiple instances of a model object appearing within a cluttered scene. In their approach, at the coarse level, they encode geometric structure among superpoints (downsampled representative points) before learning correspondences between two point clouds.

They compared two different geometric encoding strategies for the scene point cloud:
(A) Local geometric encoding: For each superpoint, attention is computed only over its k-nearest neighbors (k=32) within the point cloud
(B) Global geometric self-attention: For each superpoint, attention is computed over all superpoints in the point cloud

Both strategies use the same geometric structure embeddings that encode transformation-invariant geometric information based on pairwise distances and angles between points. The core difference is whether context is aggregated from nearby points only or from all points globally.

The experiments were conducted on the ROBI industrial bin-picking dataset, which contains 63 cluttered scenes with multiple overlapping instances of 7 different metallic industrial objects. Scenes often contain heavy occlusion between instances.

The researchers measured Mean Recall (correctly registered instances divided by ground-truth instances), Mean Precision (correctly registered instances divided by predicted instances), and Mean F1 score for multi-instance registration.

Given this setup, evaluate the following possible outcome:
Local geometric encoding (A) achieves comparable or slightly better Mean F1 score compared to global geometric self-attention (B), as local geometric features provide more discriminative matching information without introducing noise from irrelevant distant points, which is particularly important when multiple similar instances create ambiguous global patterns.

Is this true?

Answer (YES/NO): YES